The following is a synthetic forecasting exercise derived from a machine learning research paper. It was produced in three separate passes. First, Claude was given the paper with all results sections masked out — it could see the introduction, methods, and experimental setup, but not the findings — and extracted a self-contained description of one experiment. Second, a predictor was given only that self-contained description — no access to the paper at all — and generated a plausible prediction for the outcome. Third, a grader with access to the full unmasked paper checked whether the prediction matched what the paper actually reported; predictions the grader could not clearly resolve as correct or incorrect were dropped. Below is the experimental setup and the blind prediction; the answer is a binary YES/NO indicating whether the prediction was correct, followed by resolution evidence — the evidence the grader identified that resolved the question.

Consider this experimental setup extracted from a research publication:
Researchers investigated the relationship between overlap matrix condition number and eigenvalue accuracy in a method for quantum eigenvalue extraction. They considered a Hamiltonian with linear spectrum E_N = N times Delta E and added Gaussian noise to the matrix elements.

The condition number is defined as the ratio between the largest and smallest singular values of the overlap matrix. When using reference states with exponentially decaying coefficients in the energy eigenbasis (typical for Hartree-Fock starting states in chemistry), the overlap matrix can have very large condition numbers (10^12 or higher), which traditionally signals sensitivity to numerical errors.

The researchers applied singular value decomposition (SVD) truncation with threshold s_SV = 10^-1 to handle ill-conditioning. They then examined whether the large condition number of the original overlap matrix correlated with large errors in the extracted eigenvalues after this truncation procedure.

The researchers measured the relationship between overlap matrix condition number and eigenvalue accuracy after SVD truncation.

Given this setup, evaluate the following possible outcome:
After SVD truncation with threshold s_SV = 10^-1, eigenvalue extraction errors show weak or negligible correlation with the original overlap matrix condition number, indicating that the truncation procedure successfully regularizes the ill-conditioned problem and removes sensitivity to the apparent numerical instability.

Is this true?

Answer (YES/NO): YES